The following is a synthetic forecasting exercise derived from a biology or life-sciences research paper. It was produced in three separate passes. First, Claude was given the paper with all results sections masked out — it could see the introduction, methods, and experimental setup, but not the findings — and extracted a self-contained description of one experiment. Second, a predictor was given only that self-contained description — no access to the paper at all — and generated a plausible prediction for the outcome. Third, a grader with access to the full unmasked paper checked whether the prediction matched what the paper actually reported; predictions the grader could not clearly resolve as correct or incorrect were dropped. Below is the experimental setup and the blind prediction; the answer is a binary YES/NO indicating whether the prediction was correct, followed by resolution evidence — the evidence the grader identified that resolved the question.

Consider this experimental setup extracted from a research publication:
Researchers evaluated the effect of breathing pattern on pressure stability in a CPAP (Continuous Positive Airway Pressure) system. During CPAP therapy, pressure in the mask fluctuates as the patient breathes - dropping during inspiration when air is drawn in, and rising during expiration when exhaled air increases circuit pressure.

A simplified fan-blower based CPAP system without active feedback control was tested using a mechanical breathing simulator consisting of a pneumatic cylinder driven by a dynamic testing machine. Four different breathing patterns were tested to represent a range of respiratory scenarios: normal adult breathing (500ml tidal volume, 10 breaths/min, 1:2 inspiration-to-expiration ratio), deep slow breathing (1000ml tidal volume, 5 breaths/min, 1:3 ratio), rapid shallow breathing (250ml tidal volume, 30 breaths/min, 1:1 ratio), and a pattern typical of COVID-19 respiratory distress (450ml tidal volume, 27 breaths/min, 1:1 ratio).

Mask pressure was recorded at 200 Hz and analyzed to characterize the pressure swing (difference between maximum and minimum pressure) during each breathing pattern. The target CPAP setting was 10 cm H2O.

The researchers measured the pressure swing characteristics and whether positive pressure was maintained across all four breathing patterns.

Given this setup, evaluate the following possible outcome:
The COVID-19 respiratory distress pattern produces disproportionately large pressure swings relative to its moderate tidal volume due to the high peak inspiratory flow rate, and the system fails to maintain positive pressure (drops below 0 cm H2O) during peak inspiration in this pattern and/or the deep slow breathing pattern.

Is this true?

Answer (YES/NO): NO